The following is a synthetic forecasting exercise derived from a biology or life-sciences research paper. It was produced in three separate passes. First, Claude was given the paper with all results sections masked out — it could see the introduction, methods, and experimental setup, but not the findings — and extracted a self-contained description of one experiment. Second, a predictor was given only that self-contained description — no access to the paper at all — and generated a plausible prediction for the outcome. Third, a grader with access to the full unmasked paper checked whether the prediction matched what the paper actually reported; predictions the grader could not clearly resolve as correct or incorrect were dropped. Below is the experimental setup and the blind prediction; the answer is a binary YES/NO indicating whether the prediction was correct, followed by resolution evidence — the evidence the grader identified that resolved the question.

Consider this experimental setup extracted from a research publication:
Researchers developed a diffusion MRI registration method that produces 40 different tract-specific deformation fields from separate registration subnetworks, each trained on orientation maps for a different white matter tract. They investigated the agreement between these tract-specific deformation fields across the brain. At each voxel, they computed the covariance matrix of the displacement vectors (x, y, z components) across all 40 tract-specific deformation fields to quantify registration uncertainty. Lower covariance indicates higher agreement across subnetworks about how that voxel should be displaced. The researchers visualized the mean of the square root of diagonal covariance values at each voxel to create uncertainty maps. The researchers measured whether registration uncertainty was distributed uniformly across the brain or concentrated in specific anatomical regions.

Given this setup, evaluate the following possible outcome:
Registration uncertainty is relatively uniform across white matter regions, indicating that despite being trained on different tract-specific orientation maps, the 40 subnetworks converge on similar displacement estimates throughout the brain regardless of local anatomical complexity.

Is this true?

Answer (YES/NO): YES